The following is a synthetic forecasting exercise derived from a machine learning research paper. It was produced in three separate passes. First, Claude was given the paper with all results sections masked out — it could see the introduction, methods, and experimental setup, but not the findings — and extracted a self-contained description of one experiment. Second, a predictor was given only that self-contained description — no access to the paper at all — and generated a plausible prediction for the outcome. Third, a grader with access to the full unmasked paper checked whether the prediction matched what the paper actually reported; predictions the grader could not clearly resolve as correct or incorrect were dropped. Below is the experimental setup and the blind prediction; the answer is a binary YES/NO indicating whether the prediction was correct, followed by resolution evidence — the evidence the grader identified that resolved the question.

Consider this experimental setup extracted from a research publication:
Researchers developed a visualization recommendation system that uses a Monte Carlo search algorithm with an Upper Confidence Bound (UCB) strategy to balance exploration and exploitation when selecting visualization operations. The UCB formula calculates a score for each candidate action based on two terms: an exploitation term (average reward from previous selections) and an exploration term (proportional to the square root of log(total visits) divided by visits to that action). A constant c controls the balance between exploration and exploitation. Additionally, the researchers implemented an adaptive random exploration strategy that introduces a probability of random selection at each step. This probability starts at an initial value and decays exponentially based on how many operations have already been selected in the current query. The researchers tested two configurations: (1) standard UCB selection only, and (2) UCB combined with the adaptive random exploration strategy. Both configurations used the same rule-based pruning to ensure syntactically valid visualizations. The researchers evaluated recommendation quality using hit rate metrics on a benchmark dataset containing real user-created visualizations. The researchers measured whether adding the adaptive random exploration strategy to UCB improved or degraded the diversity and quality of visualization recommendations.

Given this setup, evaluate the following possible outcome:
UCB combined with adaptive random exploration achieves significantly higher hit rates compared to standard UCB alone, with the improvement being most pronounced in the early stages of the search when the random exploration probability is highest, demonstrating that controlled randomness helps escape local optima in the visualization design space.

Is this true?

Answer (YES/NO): NO